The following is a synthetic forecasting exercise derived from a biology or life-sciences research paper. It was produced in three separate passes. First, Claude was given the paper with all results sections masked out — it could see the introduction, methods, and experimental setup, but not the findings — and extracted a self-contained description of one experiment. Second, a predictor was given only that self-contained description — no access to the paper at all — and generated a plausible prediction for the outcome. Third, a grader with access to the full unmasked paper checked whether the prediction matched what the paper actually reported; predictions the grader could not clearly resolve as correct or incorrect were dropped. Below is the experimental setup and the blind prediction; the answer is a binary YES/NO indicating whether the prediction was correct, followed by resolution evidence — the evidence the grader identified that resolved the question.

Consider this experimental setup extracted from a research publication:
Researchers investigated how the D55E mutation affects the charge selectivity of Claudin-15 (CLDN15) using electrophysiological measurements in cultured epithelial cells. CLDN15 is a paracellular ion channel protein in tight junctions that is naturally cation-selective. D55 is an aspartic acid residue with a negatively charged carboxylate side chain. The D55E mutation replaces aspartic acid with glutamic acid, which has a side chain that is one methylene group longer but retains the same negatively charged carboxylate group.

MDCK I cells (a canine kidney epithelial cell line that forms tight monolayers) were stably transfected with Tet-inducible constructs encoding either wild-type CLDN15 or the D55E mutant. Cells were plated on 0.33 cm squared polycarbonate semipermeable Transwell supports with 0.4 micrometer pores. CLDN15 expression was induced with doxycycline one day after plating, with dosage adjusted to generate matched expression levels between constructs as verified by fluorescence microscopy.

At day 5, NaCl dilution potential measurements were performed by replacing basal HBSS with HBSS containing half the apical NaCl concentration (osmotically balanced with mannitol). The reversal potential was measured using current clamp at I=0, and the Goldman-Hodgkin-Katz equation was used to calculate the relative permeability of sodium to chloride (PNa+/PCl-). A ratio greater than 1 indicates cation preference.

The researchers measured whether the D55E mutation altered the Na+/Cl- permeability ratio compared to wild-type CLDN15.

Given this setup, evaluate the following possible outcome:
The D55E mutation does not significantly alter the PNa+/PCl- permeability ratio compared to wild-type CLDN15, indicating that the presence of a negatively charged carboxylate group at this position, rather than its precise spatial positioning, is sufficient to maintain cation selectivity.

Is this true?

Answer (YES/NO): YES